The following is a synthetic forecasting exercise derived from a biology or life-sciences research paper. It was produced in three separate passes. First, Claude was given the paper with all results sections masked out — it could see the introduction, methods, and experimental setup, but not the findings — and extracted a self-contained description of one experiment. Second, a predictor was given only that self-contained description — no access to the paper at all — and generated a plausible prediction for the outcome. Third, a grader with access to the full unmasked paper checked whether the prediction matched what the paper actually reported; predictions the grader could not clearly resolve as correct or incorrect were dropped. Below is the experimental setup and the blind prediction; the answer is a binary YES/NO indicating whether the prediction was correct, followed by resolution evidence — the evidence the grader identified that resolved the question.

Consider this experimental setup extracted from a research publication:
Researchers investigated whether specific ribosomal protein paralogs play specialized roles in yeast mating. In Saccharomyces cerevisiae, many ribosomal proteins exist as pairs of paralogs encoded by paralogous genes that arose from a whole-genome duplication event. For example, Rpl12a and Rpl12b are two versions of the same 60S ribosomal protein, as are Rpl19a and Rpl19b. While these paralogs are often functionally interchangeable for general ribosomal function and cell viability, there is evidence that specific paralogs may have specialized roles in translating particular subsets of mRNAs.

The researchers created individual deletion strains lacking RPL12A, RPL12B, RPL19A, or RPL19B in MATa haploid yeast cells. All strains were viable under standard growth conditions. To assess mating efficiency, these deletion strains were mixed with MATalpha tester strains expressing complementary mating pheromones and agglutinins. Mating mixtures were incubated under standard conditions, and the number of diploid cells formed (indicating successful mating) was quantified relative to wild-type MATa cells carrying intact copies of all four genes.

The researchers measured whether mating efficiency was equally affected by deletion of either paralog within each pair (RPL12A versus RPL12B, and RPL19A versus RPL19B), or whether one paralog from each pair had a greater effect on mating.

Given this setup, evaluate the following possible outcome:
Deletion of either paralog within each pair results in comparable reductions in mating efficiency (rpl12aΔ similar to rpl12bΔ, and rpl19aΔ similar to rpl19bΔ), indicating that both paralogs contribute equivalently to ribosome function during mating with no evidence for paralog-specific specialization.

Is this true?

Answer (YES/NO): NO